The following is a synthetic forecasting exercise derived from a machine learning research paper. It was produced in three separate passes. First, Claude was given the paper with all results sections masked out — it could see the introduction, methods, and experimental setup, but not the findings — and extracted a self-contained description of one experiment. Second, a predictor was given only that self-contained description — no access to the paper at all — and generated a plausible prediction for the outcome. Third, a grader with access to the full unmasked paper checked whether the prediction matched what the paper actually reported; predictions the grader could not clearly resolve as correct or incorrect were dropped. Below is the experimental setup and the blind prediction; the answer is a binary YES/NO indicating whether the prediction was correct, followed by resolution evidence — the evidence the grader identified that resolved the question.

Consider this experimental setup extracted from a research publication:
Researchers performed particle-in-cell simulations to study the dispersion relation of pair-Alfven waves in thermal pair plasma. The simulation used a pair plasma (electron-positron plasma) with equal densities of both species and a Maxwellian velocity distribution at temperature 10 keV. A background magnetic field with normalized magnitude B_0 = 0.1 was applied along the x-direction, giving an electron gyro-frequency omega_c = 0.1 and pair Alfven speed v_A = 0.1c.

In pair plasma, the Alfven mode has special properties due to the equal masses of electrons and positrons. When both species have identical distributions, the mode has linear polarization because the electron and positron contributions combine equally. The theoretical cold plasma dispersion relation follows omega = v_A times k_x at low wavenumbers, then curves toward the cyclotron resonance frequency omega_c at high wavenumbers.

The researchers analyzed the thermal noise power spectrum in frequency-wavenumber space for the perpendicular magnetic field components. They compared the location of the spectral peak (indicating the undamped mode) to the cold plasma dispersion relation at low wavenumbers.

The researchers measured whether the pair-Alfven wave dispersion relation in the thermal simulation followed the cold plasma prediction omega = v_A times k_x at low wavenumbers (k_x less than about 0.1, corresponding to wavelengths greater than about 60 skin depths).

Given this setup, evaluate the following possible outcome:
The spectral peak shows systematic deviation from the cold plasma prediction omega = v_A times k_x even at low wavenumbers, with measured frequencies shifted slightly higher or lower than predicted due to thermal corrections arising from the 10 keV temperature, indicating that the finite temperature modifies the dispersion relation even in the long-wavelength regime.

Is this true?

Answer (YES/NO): NO